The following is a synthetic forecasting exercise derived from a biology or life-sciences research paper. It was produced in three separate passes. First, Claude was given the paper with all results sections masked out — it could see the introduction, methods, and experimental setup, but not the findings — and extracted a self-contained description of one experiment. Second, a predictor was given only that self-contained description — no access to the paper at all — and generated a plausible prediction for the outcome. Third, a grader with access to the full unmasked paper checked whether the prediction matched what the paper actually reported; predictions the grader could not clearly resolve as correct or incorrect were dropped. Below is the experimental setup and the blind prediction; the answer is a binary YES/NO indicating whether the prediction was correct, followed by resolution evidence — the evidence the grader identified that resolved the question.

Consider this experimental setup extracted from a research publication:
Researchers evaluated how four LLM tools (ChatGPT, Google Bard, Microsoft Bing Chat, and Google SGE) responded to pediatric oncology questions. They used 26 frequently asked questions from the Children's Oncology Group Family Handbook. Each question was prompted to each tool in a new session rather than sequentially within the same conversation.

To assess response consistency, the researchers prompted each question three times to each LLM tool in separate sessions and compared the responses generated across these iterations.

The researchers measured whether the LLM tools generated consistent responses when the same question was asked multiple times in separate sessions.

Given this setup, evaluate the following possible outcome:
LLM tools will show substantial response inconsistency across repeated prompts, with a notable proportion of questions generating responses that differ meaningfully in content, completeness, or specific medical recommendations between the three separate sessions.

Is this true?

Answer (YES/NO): NO